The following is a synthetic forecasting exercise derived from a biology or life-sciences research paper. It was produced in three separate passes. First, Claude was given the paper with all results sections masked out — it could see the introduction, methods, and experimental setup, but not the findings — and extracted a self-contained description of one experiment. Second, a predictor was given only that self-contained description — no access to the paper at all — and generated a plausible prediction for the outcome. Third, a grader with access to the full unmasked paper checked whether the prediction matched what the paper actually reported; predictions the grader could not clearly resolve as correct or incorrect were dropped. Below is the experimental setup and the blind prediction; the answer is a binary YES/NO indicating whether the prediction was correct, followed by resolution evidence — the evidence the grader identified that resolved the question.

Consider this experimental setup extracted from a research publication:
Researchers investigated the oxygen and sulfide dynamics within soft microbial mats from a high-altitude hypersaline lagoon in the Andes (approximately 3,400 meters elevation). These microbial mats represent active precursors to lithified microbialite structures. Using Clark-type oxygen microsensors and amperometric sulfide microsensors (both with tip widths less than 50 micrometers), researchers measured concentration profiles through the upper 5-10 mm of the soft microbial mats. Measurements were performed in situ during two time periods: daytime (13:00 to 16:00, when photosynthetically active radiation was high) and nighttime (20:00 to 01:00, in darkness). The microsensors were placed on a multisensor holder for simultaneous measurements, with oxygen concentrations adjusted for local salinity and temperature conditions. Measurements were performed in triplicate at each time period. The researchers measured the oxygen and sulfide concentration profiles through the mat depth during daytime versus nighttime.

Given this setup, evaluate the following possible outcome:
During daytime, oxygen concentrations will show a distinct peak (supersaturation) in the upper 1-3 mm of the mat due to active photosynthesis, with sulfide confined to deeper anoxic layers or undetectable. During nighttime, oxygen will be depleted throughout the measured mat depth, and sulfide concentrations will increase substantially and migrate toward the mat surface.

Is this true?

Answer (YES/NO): NO